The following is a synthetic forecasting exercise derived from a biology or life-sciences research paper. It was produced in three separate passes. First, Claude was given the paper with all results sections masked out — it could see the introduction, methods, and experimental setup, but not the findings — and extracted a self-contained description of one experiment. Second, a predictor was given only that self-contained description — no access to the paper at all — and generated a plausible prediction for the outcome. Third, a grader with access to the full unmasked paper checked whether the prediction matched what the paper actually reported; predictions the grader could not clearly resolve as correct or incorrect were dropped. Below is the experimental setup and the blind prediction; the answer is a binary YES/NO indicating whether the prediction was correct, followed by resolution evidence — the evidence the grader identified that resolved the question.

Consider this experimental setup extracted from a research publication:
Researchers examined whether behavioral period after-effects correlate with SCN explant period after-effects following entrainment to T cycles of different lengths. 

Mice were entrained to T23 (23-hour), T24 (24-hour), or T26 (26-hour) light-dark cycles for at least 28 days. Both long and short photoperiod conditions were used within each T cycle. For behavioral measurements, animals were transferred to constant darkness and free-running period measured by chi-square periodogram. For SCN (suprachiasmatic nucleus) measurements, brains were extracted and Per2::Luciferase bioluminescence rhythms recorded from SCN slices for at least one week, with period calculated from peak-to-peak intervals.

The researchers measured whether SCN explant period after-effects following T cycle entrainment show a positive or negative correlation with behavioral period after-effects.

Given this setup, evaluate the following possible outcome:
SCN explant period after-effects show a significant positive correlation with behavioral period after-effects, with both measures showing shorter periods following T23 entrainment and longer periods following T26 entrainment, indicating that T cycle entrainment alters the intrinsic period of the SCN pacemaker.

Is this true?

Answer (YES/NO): NO